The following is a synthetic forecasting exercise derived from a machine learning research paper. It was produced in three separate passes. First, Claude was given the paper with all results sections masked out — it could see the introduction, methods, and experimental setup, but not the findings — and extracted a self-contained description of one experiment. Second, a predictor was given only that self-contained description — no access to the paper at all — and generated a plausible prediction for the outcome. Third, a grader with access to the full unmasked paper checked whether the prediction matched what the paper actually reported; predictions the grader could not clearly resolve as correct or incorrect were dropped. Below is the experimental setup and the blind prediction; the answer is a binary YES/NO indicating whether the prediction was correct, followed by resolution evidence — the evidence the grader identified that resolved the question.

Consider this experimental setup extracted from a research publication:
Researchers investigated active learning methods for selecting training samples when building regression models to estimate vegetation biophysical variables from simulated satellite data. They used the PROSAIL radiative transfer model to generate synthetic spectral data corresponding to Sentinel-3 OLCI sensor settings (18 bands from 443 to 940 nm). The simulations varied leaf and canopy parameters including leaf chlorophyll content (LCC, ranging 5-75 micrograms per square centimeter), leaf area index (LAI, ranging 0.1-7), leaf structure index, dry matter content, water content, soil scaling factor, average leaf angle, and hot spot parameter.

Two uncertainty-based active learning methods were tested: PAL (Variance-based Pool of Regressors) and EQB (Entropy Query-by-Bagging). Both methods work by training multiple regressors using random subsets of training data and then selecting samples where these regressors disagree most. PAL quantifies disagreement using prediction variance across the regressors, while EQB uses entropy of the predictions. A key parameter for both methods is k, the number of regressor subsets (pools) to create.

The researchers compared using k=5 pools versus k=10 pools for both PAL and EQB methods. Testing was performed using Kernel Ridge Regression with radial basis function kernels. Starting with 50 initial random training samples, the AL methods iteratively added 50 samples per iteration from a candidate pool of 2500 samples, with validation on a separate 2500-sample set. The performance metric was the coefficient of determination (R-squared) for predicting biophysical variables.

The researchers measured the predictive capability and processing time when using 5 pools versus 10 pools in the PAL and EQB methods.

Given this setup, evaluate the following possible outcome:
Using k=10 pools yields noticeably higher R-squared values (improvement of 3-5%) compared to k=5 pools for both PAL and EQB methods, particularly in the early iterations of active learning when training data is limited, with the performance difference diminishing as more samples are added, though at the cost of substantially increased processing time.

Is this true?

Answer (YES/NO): NO